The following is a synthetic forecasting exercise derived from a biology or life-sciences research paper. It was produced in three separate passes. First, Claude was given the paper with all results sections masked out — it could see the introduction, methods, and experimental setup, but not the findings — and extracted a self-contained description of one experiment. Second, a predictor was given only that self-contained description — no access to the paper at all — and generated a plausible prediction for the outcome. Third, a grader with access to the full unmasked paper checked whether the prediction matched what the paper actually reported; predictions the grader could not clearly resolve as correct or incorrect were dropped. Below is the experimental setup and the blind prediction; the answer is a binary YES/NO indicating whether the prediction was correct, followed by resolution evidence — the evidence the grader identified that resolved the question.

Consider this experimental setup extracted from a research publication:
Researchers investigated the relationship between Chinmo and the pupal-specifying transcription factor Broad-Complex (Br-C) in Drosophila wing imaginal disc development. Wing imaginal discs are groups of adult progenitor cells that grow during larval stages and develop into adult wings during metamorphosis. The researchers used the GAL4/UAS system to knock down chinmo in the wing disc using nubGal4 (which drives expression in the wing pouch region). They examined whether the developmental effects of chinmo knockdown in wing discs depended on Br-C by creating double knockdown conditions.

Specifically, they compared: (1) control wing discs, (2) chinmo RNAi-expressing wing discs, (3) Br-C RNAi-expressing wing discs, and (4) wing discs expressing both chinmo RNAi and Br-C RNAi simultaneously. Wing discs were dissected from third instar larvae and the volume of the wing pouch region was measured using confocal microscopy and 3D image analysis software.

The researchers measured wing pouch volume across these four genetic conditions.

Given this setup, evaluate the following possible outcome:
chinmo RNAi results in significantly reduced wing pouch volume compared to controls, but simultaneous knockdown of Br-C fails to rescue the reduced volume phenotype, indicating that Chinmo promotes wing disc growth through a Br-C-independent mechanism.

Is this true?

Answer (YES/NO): NO